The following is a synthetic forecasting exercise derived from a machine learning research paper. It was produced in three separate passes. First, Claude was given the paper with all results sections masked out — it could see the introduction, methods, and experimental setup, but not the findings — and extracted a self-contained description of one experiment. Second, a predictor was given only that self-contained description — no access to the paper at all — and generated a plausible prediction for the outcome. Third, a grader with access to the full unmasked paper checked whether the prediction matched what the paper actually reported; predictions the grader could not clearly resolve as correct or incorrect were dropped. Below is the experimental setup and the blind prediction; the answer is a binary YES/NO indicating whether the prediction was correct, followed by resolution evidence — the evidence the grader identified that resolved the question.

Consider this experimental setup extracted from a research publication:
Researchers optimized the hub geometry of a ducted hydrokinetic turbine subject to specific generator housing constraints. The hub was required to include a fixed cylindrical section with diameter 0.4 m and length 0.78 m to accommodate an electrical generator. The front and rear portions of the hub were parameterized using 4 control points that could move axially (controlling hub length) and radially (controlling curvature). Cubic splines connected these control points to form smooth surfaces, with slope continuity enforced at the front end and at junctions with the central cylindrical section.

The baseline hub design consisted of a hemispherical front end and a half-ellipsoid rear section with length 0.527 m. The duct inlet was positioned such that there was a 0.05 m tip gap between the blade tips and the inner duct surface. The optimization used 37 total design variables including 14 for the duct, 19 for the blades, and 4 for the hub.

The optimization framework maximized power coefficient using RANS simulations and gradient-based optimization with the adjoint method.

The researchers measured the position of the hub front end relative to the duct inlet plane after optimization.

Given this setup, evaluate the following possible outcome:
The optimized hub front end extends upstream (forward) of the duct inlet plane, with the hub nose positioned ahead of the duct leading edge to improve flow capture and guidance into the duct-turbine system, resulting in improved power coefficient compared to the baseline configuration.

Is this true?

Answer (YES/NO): YES